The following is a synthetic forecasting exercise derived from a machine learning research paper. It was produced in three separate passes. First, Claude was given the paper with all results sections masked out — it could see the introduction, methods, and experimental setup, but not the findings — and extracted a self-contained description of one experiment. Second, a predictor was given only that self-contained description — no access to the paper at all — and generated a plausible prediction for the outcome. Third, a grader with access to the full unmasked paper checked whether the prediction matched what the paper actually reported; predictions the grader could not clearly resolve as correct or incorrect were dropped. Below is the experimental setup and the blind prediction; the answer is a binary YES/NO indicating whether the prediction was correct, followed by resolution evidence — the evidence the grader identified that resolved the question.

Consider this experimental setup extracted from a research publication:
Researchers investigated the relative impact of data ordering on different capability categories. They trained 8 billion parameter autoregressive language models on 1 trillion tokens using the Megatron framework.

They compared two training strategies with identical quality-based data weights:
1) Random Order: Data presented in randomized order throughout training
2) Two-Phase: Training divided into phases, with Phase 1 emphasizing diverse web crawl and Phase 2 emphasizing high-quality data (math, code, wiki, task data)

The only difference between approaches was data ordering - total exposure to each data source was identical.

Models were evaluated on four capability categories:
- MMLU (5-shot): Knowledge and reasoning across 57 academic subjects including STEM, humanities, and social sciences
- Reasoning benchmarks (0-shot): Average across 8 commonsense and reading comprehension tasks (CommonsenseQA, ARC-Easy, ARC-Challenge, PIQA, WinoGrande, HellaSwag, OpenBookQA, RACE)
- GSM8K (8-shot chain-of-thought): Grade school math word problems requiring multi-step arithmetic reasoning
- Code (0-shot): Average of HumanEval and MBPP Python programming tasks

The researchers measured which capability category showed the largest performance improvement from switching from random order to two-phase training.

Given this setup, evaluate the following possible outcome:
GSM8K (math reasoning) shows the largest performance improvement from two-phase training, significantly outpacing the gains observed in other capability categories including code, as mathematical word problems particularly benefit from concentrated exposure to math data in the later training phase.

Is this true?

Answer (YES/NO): YES